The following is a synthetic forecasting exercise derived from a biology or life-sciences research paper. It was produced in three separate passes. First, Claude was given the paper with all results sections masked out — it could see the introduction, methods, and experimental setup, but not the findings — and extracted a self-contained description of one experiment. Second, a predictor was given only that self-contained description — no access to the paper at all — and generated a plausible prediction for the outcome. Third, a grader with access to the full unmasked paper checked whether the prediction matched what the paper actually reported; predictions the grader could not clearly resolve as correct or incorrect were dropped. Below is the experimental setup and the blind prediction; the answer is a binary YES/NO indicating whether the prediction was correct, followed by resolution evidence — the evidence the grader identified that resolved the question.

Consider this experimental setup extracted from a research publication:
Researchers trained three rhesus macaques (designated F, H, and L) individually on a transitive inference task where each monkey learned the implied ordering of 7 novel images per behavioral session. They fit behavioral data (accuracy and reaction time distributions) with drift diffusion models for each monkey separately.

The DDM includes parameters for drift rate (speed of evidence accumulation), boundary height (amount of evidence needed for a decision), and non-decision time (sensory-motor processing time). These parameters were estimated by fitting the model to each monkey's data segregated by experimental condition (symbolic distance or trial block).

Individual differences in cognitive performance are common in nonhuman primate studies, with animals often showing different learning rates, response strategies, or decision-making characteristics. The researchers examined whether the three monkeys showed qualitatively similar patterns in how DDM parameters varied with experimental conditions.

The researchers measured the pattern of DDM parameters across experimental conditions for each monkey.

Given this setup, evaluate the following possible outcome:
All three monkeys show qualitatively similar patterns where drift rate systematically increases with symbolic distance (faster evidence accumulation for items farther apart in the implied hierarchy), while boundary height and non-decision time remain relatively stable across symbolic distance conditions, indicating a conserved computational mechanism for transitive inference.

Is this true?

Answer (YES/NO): YES